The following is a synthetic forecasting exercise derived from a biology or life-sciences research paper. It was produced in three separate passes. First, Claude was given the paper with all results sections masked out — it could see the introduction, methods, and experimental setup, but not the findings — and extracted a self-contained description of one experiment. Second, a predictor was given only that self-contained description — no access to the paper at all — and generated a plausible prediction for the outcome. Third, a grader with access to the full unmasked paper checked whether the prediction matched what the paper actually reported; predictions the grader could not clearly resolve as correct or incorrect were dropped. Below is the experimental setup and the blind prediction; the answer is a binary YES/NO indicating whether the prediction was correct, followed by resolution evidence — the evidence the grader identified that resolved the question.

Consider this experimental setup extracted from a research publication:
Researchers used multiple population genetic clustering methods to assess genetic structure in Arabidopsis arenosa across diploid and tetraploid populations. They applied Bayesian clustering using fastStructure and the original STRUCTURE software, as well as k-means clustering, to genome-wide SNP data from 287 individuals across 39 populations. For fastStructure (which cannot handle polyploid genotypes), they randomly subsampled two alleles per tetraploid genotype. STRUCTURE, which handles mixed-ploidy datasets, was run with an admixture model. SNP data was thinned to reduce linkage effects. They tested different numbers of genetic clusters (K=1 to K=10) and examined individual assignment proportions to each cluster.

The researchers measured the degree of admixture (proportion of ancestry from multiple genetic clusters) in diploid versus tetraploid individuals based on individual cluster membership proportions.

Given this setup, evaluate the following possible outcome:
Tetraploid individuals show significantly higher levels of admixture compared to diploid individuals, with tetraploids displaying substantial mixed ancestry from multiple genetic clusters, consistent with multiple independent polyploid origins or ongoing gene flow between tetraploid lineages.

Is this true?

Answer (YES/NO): NO